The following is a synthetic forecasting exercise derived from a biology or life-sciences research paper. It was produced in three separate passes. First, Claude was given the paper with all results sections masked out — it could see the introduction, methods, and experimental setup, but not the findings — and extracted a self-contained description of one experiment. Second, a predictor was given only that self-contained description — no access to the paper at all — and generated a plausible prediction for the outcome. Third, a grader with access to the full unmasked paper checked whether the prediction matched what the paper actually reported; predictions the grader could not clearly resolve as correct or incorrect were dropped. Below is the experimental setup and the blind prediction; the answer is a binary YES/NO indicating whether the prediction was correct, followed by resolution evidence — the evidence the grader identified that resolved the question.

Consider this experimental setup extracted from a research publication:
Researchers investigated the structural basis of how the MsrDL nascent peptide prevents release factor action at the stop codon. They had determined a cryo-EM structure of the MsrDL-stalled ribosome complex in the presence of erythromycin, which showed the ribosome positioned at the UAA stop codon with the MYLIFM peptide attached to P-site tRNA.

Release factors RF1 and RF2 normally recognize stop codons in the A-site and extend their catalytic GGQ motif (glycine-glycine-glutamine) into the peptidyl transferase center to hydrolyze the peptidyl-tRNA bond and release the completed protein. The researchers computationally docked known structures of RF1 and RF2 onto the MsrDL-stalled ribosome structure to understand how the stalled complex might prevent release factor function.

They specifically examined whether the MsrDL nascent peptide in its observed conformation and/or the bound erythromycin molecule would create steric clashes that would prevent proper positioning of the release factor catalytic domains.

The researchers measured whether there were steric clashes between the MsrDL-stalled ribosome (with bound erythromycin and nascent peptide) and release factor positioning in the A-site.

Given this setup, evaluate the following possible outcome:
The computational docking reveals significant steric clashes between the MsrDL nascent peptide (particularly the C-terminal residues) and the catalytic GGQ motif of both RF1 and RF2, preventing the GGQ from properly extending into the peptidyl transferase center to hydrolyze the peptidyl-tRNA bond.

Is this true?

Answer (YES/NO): YES